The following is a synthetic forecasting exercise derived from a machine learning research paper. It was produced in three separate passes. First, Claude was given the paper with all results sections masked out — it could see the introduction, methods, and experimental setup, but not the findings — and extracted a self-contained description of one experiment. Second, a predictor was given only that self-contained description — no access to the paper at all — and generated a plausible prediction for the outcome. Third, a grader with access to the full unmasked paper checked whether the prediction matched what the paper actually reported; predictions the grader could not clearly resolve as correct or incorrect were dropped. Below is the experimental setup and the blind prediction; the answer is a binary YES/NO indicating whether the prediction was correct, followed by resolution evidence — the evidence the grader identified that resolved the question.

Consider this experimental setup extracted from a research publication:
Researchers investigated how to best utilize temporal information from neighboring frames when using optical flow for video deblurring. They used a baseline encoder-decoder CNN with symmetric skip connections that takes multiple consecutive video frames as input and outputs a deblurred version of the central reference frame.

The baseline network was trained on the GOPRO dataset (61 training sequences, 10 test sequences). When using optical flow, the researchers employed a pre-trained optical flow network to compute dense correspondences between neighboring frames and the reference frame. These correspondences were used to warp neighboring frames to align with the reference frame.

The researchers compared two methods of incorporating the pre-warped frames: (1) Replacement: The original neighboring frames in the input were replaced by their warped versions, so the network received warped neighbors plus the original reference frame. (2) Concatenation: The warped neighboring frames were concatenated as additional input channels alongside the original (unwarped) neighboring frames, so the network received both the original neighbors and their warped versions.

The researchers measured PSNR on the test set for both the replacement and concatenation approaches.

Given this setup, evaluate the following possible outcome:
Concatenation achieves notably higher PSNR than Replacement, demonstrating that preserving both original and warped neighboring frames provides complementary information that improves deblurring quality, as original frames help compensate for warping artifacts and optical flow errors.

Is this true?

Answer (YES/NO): YES